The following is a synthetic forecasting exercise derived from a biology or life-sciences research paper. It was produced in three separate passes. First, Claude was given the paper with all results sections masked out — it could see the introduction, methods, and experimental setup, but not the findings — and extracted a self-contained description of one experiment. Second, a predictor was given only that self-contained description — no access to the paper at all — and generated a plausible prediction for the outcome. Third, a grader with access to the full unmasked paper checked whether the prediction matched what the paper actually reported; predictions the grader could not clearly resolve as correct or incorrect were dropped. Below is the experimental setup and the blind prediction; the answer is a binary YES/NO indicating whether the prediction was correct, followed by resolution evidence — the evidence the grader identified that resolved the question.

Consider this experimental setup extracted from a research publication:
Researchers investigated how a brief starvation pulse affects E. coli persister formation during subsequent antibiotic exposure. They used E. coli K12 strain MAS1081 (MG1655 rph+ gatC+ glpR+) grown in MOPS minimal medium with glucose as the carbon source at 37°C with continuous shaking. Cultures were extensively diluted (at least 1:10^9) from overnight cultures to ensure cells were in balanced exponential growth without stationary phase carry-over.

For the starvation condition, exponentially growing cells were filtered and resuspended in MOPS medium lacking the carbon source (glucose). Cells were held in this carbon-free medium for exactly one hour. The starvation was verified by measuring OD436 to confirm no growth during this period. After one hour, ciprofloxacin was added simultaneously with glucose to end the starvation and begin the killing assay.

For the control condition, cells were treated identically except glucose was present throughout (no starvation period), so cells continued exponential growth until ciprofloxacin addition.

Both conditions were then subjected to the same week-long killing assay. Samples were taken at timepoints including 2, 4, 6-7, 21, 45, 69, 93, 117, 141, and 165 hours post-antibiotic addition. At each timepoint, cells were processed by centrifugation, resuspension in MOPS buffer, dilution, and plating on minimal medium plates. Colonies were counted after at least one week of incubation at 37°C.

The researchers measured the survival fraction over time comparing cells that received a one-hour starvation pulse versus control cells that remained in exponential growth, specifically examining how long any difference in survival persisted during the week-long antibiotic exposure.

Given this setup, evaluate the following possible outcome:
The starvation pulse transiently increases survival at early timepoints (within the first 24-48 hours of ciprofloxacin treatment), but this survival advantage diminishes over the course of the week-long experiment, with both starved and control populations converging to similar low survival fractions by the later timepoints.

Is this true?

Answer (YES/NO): NO